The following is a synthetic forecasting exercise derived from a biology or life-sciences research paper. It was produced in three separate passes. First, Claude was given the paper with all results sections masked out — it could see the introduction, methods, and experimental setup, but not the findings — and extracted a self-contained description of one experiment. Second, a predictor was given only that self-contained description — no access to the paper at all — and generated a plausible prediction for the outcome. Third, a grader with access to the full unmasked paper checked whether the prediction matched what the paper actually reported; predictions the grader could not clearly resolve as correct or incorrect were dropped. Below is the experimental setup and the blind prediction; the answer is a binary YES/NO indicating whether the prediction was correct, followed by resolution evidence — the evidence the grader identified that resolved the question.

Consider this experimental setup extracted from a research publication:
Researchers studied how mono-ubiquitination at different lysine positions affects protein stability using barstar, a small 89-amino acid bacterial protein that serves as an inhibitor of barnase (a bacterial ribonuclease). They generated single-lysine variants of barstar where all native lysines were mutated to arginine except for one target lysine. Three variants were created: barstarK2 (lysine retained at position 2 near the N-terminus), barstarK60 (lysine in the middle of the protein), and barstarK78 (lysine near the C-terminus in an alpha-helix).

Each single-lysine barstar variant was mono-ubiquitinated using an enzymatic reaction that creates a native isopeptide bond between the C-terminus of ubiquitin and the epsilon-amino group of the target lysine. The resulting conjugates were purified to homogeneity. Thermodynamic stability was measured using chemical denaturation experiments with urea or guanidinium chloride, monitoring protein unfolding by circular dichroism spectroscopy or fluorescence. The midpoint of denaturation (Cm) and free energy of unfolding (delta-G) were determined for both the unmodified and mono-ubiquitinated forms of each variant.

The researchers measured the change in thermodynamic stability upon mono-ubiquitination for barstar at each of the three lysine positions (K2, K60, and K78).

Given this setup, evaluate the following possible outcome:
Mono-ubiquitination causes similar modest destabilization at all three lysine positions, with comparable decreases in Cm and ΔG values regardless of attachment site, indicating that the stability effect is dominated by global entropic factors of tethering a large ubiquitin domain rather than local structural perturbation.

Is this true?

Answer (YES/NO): NO